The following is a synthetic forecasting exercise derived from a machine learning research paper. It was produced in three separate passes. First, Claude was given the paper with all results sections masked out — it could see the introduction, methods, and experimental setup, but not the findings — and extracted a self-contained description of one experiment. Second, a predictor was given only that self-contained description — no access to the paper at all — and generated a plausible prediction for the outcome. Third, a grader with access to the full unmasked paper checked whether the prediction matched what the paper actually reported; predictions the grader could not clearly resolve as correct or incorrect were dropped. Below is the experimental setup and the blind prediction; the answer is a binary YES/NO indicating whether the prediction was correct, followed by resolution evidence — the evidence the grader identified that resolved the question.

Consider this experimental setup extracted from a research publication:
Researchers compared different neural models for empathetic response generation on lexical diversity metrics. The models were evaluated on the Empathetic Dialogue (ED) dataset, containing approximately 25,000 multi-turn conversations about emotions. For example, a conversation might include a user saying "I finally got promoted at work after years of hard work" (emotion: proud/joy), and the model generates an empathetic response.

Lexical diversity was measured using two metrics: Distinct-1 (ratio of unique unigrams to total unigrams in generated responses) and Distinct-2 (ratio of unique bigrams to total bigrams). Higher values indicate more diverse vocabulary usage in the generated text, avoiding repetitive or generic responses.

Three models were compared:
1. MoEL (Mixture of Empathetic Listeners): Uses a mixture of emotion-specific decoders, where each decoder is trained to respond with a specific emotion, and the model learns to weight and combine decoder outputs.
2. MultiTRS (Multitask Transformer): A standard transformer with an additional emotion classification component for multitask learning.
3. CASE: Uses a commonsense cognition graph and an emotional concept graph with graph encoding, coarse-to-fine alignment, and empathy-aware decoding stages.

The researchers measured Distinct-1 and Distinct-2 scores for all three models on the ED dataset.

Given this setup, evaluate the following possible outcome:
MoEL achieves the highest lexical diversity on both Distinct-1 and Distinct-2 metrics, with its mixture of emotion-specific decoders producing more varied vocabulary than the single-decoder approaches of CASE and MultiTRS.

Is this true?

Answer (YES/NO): YES